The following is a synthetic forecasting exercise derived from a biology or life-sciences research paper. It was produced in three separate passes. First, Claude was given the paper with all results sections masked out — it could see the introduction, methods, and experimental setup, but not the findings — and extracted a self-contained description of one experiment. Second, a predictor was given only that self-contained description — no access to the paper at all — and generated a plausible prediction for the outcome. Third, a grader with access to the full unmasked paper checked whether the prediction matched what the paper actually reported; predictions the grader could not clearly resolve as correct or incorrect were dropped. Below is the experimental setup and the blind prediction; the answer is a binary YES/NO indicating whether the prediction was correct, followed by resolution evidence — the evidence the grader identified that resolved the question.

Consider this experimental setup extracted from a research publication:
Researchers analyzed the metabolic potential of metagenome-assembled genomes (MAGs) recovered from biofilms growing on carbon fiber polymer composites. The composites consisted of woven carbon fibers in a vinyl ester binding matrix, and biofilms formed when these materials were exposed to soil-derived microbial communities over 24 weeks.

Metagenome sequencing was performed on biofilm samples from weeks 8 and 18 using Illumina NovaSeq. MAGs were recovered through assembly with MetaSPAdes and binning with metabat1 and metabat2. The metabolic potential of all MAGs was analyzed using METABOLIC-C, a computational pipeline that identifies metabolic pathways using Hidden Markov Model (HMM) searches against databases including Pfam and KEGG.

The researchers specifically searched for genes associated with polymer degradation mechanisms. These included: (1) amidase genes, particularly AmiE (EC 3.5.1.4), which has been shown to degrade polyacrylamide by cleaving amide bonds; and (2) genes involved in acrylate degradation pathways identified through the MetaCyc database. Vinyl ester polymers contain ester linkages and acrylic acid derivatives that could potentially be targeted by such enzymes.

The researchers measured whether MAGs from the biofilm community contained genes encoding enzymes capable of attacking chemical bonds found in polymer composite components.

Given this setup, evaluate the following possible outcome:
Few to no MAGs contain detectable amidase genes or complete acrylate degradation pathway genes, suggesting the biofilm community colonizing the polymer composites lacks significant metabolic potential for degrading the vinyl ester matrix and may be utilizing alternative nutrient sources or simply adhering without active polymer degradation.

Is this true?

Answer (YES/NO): NO